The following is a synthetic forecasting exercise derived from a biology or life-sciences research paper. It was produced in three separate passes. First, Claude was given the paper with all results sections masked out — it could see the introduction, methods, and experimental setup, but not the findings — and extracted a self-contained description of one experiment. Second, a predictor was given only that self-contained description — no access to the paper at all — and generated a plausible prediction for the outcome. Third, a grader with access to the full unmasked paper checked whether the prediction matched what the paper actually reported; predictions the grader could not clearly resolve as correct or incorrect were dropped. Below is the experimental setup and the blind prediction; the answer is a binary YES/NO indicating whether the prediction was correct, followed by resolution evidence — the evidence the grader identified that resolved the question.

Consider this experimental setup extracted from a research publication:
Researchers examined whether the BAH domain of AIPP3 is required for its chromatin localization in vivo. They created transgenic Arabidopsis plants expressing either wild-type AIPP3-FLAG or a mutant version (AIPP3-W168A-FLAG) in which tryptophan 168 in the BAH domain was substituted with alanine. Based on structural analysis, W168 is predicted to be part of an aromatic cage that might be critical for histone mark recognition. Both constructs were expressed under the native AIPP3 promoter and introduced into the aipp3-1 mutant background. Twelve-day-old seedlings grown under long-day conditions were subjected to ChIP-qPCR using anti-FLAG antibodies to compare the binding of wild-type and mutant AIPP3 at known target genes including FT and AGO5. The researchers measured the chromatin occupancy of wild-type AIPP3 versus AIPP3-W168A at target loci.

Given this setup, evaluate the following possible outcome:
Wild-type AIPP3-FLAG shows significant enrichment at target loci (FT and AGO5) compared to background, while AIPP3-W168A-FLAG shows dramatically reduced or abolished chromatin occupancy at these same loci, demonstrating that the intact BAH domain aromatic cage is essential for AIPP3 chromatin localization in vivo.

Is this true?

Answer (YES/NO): YES